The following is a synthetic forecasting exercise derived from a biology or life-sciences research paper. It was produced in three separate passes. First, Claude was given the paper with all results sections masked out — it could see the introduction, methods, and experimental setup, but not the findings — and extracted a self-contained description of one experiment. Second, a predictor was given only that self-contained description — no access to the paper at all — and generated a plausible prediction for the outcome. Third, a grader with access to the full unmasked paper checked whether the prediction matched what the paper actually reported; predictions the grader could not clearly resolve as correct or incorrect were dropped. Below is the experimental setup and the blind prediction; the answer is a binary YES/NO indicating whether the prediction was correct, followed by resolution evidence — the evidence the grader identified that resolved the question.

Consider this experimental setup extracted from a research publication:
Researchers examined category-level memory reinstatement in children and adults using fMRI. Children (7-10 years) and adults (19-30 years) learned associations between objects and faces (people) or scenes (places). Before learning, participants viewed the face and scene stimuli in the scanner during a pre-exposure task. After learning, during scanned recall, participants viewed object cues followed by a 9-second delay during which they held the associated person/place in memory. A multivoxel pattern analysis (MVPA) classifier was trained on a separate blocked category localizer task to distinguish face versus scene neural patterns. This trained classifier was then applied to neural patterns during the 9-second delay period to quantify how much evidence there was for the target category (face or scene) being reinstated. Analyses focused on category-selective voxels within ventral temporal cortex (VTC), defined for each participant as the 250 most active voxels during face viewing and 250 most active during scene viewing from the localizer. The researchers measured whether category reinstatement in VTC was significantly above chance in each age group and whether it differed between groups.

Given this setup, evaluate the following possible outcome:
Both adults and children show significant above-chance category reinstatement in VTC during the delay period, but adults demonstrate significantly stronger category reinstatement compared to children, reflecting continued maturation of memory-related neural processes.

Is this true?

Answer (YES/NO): YES